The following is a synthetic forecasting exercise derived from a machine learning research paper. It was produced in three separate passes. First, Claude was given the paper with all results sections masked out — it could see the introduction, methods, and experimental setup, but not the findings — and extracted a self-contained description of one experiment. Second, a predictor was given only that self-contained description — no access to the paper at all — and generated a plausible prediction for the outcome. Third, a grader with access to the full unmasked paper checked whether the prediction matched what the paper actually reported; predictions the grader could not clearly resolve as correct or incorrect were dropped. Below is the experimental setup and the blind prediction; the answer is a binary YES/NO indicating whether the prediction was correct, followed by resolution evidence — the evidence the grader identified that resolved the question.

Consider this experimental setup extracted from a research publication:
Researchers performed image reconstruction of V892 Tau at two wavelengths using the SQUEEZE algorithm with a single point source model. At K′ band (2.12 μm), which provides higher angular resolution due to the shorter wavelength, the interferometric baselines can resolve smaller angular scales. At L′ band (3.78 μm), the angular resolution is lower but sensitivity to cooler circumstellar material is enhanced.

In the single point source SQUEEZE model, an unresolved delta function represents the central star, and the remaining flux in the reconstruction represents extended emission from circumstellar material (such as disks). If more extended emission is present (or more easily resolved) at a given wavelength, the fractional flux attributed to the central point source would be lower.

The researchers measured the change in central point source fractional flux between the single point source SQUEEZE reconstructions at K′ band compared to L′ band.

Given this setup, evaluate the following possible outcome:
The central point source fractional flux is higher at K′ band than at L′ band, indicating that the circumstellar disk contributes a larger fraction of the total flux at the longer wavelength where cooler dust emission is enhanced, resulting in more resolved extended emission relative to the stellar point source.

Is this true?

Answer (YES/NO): NO